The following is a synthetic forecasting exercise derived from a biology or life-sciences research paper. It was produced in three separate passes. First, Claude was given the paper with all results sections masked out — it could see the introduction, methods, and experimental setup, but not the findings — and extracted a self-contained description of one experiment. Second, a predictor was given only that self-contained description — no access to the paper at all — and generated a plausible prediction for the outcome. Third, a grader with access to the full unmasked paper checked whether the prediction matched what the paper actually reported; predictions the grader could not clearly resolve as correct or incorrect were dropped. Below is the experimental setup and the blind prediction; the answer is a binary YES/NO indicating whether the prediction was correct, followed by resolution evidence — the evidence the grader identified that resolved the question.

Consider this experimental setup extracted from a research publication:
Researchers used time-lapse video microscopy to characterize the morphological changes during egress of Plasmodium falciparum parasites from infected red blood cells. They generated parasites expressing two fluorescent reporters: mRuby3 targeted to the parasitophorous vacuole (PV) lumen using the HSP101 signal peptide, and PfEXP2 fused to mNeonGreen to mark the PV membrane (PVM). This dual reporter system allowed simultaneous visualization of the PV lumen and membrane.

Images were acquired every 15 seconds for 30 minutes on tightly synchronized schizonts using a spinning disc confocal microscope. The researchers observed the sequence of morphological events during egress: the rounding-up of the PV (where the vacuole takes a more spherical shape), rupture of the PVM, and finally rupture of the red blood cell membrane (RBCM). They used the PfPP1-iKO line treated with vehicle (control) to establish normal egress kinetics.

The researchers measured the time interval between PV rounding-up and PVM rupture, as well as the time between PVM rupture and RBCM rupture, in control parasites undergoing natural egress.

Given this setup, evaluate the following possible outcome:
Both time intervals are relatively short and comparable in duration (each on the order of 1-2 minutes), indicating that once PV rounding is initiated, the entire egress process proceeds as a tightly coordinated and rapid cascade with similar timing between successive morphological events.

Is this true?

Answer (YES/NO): NO